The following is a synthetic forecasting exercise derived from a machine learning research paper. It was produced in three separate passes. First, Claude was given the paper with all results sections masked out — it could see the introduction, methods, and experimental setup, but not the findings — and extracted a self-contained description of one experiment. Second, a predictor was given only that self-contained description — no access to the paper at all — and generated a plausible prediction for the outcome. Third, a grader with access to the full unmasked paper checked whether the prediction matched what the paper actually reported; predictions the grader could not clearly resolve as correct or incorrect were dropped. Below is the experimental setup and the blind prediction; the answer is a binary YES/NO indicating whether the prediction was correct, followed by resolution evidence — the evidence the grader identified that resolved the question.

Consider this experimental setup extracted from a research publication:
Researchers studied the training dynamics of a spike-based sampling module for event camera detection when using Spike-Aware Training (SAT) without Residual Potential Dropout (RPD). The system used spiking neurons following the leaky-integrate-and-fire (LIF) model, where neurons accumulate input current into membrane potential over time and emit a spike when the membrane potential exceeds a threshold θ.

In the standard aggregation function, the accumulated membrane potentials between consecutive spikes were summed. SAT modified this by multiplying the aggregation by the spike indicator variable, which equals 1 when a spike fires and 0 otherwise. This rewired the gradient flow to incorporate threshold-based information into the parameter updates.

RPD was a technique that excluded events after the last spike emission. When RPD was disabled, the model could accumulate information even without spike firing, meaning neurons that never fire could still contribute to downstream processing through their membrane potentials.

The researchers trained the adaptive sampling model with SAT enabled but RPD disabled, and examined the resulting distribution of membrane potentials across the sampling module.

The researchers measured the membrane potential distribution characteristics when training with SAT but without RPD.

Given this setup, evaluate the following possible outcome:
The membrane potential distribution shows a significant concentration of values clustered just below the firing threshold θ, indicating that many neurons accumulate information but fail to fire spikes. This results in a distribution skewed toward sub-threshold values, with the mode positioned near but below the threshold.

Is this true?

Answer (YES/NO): NO